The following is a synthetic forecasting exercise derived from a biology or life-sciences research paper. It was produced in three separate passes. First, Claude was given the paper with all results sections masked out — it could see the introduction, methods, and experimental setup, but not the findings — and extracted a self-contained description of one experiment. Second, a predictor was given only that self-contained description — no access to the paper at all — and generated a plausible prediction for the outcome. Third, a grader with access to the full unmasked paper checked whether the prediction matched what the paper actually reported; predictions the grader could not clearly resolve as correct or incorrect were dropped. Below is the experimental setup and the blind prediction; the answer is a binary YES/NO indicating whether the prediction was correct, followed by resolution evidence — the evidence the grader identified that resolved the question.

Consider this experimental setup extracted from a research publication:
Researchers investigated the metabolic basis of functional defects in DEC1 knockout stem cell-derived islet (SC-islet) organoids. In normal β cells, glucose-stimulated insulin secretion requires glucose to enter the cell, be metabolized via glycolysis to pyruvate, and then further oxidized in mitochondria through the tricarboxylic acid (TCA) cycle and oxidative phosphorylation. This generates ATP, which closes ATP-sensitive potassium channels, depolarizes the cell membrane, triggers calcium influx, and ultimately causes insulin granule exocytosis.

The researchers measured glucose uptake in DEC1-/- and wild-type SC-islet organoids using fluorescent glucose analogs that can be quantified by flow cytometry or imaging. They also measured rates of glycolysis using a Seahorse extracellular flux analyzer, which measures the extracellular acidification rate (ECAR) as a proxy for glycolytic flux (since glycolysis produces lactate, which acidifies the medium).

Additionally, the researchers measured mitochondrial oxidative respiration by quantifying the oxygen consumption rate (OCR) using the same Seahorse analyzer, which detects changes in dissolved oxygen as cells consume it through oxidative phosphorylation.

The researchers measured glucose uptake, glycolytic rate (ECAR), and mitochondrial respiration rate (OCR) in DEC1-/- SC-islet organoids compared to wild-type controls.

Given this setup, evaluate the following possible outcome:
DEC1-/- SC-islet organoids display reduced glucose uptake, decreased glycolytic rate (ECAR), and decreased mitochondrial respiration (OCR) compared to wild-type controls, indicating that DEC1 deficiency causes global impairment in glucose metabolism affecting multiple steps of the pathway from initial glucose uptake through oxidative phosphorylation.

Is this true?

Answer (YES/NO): YES